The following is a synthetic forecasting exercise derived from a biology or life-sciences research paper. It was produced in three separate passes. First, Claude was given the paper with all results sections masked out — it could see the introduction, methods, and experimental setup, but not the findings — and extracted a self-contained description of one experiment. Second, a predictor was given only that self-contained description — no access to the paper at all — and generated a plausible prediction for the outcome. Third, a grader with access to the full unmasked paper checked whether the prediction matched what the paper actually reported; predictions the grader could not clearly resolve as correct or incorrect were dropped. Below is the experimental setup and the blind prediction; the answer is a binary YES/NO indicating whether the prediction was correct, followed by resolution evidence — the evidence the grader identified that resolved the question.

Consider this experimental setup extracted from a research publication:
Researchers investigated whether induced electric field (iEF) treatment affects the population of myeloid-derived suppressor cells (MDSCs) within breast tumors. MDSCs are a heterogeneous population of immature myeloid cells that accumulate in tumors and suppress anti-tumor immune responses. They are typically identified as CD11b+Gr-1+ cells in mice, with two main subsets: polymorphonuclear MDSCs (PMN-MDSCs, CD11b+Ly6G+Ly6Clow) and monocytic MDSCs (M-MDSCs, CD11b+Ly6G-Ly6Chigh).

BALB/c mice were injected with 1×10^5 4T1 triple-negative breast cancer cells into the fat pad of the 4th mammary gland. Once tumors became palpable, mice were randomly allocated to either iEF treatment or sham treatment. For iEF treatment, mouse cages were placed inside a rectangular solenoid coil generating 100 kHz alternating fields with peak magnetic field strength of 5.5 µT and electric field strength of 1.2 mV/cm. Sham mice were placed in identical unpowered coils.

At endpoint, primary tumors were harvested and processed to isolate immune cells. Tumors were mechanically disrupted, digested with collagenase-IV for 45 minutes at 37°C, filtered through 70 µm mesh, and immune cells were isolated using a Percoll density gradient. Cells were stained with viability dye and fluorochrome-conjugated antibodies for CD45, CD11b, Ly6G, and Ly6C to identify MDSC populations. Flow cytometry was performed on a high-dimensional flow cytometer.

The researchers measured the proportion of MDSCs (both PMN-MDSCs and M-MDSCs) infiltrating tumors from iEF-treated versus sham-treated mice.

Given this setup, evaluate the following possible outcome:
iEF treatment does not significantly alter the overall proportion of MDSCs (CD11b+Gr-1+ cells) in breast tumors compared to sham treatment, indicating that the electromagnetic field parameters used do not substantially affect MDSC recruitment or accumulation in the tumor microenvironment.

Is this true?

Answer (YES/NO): NO